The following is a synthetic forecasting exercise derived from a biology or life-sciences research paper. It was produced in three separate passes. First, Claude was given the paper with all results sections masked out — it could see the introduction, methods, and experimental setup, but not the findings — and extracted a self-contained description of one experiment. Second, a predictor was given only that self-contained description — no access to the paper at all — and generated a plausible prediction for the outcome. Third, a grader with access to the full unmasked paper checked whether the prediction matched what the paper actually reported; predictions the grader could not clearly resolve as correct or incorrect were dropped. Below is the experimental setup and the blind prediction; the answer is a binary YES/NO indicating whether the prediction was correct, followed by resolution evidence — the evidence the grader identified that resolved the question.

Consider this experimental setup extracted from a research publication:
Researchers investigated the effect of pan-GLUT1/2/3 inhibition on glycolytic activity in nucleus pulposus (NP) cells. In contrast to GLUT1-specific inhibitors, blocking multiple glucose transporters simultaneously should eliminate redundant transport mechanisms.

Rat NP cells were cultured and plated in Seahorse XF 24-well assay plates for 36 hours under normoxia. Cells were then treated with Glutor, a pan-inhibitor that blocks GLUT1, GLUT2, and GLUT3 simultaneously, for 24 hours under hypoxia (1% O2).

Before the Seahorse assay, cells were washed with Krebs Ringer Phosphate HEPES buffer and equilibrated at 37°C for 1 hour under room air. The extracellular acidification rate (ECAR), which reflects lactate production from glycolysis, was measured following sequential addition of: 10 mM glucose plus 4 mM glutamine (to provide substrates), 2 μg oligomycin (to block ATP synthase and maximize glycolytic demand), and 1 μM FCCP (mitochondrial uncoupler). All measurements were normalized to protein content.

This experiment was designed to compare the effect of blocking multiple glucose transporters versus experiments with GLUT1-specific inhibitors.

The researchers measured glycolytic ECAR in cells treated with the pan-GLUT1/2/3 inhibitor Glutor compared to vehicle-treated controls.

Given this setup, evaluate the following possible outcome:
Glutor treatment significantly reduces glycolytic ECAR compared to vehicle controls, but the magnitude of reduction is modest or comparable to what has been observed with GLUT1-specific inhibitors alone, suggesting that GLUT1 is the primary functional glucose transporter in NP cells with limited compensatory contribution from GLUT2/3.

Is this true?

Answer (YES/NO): NO